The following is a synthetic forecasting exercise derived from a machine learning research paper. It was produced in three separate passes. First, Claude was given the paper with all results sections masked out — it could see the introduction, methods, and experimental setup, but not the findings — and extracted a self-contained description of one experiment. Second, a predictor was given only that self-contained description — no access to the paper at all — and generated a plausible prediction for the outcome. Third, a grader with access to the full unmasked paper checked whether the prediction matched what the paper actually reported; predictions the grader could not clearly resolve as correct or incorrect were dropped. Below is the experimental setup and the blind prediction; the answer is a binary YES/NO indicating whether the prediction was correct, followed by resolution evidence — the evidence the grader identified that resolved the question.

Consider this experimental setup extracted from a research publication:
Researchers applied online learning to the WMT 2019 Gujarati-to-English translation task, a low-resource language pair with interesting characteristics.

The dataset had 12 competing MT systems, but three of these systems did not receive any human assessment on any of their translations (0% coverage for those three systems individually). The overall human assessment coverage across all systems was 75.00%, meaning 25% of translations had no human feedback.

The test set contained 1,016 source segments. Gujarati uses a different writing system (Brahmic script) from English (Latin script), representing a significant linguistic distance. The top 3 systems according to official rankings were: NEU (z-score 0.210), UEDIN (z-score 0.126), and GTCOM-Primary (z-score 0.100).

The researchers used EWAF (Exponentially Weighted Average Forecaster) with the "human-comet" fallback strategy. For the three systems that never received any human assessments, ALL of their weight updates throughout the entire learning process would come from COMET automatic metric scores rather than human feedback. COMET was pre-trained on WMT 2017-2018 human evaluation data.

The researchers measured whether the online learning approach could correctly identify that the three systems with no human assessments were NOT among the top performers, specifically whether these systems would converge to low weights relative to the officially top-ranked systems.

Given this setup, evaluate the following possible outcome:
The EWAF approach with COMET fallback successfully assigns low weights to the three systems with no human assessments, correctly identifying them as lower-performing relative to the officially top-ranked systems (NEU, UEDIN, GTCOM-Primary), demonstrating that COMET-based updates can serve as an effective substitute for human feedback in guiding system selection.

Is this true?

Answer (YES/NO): NO